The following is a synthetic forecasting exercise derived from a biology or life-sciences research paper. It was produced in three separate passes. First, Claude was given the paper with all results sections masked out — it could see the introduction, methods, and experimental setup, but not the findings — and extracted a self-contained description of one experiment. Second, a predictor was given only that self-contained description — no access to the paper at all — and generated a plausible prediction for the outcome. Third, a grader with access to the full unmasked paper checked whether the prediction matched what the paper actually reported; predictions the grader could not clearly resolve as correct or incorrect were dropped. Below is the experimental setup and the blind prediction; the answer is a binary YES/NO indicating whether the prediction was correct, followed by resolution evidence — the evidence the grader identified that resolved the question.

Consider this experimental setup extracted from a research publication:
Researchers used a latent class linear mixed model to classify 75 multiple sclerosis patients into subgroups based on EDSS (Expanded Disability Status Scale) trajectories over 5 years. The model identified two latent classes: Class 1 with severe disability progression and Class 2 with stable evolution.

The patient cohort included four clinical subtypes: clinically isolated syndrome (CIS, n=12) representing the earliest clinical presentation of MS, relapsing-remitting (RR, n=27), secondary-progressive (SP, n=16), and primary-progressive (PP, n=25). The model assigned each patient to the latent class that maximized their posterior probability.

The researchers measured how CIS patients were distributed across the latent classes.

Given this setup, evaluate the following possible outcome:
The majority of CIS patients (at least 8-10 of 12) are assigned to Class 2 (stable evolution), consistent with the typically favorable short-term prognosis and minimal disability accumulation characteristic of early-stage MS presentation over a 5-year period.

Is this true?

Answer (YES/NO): YES